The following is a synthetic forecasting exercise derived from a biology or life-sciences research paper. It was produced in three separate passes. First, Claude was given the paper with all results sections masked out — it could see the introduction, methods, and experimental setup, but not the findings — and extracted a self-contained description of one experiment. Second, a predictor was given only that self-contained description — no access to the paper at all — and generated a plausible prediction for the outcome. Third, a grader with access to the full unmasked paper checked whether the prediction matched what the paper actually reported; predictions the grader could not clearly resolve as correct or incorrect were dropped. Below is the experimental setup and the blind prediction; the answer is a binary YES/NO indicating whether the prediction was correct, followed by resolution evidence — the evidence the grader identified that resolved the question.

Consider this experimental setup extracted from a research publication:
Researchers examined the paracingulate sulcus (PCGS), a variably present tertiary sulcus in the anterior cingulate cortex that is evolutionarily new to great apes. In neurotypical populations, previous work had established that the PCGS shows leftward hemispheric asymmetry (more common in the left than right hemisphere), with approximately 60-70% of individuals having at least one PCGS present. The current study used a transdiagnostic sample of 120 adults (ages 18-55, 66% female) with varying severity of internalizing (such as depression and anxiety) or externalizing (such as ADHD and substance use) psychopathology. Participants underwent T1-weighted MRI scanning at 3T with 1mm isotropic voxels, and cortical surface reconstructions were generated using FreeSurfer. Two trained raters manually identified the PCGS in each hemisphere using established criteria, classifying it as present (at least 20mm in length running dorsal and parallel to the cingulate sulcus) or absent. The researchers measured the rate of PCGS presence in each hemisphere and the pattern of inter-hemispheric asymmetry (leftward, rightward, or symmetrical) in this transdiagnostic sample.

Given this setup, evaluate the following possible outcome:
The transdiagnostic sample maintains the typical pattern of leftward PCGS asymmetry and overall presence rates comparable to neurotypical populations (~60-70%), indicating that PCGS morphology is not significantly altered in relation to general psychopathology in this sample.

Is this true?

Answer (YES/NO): YES